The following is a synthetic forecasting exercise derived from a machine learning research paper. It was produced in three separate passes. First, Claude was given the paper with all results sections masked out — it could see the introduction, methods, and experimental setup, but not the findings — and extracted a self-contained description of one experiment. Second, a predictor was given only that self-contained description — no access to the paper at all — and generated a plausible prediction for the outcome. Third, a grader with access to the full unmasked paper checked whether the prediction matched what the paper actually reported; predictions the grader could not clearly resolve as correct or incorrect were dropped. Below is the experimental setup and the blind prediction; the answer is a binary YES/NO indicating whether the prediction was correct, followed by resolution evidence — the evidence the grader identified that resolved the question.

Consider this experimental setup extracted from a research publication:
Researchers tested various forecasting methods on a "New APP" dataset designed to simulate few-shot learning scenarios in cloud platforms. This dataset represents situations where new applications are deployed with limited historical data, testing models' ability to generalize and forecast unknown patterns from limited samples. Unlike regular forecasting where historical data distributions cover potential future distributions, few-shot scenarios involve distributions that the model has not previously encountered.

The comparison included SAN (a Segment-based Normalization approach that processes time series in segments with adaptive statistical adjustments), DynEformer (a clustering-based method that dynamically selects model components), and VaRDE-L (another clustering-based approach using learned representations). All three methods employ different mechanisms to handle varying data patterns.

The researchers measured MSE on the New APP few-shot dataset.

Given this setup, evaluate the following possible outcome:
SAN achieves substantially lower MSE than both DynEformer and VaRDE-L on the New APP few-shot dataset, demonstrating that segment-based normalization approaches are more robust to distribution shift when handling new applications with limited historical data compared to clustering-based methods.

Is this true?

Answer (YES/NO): NO